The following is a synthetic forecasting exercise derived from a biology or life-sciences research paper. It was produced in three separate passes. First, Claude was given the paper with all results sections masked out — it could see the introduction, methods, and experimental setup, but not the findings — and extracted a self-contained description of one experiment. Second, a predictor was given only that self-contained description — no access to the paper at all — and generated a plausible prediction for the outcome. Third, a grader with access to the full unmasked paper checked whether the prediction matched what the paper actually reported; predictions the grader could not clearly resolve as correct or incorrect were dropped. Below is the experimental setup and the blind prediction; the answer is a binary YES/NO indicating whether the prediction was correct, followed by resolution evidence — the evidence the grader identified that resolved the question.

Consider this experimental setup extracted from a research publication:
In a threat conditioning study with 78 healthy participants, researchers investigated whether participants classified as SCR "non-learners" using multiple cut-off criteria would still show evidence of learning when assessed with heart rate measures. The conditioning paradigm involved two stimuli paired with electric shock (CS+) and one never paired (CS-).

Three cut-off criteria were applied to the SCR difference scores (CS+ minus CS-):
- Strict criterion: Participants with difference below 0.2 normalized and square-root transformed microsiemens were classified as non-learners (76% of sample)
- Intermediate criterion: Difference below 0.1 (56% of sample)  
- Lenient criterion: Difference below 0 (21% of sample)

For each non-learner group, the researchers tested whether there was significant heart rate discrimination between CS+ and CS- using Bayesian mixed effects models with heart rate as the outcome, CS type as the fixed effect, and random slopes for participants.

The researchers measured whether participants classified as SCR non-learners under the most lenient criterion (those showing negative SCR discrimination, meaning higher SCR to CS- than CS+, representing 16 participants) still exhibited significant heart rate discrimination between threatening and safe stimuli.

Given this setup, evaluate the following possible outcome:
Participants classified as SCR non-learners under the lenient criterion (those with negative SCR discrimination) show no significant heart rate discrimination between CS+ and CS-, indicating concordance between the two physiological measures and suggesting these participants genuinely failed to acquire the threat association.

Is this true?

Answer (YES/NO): NO